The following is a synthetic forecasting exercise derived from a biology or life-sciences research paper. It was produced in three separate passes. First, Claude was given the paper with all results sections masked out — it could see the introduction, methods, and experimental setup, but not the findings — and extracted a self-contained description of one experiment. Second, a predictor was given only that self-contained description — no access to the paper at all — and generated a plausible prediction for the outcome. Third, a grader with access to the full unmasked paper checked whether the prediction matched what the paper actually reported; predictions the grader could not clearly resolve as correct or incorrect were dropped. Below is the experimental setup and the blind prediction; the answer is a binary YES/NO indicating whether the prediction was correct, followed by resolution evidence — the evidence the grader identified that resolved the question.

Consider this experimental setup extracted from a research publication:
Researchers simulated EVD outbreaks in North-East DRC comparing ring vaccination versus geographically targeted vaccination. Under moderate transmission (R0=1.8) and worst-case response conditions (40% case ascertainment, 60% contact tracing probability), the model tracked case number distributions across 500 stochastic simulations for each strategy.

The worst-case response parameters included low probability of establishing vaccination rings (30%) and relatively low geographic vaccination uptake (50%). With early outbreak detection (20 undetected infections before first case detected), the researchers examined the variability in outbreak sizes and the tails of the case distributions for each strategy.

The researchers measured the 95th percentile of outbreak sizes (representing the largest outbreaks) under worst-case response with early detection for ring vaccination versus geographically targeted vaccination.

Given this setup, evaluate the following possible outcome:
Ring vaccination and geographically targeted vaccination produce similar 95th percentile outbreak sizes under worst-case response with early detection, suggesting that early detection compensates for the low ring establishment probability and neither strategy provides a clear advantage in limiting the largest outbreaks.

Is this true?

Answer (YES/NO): NO